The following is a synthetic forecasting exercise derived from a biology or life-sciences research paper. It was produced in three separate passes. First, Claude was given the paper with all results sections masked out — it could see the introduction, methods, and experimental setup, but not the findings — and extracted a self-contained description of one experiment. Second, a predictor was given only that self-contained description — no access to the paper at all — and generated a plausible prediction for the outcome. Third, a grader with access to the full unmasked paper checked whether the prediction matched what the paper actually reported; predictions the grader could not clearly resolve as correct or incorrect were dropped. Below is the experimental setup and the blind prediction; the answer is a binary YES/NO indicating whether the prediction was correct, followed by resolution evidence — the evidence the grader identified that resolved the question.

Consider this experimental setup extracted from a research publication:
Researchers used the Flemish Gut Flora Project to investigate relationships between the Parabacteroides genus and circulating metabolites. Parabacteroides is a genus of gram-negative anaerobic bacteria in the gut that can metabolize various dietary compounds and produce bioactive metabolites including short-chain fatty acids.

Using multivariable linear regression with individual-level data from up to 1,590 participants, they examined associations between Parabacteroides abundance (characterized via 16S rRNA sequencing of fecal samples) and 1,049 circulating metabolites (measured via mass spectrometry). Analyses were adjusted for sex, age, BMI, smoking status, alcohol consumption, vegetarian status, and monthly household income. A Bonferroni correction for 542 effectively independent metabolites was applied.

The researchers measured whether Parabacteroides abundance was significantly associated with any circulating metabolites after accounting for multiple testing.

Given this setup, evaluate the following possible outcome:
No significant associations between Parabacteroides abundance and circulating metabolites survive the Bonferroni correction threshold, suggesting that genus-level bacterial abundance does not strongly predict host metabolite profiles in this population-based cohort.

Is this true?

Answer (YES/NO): NO